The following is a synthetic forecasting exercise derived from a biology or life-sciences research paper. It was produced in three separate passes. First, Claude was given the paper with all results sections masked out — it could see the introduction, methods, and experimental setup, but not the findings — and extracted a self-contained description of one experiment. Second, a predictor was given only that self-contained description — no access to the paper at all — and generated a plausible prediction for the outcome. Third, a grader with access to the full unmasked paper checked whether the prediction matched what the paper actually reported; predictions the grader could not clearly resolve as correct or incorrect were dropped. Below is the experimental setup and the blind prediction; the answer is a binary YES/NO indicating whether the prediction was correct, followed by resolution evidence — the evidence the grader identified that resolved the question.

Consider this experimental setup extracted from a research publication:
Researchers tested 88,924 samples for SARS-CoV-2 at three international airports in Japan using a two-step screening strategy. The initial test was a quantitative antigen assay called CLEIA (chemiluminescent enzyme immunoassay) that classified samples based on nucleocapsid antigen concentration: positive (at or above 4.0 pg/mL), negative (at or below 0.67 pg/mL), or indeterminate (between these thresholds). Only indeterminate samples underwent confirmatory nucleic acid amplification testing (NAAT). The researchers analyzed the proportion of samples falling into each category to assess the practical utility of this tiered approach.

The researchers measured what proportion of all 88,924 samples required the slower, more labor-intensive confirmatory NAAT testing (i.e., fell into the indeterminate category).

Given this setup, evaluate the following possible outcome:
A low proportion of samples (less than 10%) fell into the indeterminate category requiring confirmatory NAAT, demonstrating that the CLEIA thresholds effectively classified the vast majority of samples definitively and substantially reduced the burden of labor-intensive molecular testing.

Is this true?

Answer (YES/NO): YES